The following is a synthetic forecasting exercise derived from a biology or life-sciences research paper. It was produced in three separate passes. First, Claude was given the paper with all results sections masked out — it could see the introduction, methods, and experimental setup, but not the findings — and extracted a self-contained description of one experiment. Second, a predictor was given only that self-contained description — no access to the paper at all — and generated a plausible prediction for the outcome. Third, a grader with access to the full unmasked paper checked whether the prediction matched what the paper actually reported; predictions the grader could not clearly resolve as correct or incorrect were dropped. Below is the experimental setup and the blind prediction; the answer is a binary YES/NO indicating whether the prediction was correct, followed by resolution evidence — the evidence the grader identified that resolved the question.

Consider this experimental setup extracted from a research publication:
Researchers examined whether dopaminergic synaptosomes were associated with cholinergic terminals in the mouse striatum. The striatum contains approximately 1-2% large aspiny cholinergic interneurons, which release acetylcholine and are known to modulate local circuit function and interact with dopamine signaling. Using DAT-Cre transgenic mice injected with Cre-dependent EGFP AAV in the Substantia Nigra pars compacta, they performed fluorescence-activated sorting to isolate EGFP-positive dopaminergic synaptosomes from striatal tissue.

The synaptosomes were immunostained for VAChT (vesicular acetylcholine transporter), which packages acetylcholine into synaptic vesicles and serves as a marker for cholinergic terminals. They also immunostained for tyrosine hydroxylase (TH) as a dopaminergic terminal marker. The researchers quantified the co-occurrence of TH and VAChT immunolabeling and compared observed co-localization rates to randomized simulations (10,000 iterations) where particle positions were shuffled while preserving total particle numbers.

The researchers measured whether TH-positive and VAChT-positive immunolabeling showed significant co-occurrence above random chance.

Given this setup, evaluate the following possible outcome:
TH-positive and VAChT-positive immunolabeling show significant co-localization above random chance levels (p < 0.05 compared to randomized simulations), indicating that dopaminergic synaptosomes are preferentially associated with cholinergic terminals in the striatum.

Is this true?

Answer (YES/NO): YES